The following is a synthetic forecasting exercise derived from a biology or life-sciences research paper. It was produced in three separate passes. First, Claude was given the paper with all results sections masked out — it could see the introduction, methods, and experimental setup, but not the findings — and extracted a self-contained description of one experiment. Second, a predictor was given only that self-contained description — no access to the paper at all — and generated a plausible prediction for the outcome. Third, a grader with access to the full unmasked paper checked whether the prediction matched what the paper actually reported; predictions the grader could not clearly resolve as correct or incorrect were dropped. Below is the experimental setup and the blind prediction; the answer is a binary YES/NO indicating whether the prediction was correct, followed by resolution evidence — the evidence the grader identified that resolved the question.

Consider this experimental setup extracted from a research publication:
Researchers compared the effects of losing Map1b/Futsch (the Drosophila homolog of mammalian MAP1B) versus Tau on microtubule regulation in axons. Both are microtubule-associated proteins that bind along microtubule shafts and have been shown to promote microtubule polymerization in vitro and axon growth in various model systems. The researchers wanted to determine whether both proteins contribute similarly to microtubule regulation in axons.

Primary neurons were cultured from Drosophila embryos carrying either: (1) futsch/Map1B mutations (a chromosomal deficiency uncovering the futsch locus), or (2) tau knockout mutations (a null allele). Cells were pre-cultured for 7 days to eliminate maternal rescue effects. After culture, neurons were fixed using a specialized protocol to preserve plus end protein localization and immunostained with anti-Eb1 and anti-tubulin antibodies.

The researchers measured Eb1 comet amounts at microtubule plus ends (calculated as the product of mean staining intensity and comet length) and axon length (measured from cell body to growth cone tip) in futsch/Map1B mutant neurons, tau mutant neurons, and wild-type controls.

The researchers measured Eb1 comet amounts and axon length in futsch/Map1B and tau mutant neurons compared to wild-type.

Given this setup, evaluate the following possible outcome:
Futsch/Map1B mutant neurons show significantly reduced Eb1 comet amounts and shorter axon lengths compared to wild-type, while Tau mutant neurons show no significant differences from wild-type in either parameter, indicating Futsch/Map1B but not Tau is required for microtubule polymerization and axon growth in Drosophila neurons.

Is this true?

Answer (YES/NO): NO